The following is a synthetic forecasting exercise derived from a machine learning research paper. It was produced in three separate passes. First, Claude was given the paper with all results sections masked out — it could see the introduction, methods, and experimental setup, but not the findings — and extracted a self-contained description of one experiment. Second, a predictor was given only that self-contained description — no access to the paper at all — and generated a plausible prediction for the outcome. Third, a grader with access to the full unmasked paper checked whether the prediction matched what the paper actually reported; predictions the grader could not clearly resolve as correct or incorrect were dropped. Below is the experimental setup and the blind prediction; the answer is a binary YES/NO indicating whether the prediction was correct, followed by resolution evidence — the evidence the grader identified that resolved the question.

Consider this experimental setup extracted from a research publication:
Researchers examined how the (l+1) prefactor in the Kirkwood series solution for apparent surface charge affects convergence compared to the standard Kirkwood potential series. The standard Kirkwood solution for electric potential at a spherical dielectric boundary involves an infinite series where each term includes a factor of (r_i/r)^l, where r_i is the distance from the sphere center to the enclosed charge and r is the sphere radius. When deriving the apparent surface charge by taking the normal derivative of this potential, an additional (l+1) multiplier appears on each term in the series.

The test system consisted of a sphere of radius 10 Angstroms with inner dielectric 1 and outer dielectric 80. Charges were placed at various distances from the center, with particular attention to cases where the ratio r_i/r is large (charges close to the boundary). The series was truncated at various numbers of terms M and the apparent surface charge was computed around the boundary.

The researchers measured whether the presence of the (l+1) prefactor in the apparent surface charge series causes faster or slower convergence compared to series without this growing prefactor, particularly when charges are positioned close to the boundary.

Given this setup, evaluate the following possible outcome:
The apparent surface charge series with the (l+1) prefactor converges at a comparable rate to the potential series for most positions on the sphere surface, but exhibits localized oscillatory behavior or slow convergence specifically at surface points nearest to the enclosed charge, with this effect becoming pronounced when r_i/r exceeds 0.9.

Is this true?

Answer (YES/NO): NO